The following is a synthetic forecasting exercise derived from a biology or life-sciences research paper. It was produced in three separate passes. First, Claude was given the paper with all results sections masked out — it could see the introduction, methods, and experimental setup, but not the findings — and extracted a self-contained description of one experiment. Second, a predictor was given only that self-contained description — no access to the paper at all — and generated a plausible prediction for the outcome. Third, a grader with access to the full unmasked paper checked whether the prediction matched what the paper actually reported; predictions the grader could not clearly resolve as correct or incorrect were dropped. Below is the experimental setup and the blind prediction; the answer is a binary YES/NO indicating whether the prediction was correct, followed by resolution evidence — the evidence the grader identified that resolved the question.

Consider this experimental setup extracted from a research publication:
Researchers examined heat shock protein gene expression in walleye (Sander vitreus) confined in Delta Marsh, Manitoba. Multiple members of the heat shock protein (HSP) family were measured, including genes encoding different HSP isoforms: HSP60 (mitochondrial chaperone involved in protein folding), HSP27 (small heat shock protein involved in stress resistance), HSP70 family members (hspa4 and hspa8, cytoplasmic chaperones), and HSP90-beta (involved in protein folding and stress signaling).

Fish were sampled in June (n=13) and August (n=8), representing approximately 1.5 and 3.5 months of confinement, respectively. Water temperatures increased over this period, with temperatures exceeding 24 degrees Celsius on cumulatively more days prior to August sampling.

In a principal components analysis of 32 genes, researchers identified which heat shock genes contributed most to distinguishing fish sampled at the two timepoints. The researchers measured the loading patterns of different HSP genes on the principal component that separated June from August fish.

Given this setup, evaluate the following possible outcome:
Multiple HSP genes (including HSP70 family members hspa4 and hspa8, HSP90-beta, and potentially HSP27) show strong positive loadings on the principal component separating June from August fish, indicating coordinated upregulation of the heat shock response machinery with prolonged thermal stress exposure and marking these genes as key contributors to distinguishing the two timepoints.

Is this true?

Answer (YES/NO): YES